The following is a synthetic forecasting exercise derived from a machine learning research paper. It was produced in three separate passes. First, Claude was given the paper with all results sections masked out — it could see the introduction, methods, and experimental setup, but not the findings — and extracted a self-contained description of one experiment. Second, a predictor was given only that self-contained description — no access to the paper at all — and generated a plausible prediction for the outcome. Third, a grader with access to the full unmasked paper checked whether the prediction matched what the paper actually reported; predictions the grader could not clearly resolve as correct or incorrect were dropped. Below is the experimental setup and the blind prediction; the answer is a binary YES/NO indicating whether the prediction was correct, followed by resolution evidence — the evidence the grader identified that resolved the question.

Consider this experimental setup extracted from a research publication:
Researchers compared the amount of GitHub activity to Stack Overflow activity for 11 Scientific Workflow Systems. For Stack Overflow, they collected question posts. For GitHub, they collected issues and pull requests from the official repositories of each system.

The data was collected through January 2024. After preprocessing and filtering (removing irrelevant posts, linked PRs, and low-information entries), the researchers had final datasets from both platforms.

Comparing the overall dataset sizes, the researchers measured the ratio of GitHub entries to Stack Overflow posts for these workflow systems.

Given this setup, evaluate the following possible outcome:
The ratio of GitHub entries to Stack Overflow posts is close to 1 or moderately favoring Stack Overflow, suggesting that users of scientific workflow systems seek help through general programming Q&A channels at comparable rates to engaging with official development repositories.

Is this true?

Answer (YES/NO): NO